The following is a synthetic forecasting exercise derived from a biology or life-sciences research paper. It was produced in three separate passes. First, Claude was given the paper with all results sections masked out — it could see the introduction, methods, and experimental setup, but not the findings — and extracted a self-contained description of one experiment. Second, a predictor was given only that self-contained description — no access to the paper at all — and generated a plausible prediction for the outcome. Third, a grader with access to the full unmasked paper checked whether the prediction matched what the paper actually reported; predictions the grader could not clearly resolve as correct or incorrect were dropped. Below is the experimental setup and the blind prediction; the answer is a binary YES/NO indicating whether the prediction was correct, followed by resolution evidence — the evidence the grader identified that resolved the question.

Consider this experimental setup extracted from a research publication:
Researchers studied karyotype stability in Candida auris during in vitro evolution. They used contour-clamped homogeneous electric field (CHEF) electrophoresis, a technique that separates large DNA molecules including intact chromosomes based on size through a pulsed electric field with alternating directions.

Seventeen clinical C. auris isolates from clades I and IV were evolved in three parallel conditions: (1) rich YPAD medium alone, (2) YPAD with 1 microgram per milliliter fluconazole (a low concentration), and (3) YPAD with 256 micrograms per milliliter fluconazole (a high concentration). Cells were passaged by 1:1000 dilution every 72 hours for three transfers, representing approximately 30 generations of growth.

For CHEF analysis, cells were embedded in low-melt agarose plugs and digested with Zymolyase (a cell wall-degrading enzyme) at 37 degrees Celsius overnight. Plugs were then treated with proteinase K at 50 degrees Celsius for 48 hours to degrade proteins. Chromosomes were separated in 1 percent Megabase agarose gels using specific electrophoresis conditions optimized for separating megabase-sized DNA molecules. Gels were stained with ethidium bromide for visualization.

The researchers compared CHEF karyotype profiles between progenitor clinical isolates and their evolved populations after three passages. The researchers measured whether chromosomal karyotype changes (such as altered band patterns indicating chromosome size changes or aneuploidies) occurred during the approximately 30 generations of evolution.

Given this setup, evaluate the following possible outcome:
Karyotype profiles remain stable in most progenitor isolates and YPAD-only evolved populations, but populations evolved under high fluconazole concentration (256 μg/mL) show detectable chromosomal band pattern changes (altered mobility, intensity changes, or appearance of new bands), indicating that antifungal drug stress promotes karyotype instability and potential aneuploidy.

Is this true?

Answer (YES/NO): NO